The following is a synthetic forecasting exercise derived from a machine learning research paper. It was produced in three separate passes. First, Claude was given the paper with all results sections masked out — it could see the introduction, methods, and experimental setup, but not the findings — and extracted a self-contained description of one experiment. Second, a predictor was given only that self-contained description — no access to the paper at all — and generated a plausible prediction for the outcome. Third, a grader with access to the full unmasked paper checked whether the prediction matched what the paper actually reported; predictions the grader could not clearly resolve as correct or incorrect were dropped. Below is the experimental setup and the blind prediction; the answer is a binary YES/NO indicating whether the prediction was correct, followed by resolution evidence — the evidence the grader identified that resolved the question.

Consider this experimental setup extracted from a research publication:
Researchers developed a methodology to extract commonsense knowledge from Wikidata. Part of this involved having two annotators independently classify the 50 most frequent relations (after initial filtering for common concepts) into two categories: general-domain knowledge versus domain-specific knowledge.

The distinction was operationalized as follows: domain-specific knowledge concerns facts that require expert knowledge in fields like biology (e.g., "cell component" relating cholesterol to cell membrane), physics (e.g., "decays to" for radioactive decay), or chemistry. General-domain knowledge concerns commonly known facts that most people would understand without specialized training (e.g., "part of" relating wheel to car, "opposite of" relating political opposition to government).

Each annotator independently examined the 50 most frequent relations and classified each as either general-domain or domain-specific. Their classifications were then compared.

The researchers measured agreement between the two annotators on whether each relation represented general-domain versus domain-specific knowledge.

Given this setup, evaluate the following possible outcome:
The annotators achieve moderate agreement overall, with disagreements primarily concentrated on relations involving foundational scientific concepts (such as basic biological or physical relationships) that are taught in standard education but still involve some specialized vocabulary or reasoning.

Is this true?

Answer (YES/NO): NO